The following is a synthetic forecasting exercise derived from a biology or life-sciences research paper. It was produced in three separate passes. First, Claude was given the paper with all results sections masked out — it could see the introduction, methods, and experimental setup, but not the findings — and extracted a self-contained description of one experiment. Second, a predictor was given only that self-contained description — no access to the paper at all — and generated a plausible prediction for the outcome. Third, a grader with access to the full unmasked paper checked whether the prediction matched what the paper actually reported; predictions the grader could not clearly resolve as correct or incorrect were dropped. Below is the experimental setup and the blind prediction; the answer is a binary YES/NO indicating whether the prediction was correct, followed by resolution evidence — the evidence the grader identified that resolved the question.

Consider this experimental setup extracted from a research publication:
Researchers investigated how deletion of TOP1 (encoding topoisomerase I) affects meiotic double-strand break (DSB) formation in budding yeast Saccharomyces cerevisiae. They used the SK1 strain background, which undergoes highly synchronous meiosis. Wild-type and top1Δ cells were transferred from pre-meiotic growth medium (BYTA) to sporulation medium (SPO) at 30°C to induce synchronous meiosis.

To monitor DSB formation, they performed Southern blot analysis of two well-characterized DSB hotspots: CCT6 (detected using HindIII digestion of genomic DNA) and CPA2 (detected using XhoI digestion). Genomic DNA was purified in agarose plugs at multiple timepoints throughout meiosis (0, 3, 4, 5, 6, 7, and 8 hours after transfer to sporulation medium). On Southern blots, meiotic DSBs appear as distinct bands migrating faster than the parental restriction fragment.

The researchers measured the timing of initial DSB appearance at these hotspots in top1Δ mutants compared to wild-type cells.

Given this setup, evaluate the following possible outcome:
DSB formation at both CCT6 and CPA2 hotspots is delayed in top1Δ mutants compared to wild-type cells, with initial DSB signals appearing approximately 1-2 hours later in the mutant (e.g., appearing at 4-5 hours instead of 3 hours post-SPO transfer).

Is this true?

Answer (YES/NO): YES